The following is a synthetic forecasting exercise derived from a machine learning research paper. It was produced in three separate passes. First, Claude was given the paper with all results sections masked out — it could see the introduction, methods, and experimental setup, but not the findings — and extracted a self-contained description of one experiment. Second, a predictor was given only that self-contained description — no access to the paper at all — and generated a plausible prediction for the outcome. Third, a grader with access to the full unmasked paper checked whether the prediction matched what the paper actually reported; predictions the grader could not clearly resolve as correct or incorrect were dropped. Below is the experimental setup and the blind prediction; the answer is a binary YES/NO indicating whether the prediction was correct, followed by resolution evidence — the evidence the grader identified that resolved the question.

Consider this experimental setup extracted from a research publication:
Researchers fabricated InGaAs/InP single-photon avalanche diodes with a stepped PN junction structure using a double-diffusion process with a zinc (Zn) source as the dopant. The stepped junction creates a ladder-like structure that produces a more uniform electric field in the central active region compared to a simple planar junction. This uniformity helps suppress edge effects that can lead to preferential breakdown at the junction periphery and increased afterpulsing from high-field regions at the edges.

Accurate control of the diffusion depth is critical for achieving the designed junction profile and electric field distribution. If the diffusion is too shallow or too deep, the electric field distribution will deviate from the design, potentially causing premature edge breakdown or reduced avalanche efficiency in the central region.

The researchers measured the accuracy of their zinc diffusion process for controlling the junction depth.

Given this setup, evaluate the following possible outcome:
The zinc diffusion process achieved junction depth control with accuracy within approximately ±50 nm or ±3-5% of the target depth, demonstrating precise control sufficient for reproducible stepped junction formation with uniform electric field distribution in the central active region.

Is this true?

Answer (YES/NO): YES